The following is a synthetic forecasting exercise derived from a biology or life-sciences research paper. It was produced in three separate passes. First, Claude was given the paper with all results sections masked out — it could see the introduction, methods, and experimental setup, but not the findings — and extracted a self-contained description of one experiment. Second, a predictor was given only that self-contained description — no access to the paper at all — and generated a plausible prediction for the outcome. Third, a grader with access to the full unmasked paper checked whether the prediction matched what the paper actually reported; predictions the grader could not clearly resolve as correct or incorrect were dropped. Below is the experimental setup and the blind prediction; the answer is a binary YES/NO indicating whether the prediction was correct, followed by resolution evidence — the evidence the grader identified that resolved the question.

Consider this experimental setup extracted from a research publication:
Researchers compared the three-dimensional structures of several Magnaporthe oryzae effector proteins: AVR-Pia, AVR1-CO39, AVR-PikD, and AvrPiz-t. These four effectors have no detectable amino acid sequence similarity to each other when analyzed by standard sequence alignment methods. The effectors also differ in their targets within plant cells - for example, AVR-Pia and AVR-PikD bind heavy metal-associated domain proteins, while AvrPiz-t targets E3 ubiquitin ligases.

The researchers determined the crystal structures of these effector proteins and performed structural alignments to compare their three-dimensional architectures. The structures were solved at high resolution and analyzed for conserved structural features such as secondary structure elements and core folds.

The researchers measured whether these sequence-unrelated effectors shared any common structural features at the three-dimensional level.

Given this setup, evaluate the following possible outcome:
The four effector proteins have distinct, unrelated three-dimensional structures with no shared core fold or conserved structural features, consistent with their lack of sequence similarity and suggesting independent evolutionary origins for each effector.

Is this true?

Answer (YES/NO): NO